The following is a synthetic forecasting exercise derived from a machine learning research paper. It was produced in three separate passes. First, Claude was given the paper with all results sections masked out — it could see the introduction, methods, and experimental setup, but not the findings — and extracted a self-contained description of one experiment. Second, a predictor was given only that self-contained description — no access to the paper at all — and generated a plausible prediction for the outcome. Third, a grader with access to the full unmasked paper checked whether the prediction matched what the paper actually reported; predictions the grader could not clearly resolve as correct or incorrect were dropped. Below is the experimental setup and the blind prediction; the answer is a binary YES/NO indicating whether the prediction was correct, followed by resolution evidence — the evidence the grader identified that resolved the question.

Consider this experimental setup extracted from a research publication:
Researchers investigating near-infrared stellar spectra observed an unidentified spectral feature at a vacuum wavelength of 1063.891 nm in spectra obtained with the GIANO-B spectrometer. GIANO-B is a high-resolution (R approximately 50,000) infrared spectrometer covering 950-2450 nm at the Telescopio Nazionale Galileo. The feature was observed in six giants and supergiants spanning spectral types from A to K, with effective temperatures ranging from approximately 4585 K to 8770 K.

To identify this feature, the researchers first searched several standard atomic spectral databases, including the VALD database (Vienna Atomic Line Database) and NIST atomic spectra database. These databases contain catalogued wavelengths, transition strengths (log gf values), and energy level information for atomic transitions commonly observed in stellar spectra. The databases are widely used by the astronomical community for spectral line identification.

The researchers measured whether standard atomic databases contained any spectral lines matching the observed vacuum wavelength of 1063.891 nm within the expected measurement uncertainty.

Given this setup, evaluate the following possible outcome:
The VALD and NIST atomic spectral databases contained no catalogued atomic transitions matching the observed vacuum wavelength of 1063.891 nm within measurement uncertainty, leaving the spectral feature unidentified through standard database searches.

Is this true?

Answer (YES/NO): YES